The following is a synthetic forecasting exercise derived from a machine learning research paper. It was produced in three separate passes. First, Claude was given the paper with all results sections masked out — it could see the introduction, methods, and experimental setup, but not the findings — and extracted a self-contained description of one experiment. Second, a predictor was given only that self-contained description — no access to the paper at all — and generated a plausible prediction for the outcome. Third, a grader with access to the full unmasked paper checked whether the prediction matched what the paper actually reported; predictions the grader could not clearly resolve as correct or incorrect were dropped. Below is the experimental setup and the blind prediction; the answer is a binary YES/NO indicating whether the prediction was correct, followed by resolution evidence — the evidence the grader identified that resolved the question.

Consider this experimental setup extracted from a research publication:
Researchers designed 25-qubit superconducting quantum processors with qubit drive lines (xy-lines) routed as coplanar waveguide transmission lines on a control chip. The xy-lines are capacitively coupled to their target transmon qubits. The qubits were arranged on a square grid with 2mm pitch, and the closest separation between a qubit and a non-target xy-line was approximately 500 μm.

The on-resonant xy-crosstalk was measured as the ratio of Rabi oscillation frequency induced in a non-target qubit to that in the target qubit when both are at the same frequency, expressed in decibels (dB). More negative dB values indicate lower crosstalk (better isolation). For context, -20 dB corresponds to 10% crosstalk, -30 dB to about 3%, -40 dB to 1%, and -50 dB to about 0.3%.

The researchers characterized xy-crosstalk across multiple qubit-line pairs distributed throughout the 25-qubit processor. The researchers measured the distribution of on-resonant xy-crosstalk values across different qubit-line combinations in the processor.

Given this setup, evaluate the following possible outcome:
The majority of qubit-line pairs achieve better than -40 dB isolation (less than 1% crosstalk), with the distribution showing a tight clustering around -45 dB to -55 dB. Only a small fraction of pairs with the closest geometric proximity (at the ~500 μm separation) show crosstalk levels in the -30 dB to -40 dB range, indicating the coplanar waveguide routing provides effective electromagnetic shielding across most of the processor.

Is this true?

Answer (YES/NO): NO